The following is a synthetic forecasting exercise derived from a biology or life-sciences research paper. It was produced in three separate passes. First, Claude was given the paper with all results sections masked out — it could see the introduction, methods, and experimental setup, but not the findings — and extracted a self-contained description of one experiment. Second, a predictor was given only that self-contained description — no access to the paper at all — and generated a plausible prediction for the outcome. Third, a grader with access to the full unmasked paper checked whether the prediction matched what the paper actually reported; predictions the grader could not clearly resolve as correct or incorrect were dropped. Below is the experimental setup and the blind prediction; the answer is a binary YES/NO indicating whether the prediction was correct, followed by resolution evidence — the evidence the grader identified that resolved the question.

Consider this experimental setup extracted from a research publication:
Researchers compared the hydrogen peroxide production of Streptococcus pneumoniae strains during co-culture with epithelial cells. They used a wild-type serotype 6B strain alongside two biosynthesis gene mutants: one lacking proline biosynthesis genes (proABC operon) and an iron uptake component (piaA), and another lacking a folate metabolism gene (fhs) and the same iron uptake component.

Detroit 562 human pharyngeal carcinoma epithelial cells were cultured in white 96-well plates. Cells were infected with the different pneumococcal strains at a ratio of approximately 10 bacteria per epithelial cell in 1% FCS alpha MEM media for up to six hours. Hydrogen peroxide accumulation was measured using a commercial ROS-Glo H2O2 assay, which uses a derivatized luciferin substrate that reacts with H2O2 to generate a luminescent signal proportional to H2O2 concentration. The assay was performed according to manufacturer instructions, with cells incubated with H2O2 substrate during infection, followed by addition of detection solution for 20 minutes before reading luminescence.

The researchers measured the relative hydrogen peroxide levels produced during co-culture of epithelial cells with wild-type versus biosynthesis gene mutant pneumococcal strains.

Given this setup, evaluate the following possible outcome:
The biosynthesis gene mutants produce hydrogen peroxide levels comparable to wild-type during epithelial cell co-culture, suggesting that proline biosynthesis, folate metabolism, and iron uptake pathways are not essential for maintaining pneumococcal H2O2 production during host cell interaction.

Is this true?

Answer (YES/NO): NO